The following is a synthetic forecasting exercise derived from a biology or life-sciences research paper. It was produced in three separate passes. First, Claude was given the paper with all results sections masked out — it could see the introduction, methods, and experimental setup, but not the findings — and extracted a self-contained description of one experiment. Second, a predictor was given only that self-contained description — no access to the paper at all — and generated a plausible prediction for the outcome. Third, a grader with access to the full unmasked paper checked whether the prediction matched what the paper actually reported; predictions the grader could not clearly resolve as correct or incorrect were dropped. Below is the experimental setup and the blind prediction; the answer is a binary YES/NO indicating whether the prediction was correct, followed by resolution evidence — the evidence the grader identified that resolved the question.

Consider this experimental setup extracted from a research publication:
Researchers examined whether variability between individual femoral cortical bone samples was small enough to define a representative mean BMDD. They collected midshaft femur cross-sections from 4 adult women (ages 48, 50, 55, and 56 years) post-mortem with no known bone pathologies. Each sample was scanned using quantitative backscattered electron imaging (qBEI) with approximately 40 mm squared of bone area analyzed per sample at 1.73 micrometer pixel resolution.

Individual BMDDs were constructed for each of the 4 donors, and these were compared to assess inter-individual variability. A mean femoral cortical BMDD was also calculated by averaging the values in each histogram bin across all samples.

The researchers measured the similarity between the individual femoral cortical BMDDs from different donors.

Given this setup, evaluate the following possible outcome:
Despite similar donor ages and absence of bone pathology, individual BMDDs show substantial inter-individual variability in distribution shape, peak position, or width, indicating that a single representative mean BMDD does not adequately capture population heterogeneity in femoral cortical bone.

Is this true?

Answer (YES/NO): NO